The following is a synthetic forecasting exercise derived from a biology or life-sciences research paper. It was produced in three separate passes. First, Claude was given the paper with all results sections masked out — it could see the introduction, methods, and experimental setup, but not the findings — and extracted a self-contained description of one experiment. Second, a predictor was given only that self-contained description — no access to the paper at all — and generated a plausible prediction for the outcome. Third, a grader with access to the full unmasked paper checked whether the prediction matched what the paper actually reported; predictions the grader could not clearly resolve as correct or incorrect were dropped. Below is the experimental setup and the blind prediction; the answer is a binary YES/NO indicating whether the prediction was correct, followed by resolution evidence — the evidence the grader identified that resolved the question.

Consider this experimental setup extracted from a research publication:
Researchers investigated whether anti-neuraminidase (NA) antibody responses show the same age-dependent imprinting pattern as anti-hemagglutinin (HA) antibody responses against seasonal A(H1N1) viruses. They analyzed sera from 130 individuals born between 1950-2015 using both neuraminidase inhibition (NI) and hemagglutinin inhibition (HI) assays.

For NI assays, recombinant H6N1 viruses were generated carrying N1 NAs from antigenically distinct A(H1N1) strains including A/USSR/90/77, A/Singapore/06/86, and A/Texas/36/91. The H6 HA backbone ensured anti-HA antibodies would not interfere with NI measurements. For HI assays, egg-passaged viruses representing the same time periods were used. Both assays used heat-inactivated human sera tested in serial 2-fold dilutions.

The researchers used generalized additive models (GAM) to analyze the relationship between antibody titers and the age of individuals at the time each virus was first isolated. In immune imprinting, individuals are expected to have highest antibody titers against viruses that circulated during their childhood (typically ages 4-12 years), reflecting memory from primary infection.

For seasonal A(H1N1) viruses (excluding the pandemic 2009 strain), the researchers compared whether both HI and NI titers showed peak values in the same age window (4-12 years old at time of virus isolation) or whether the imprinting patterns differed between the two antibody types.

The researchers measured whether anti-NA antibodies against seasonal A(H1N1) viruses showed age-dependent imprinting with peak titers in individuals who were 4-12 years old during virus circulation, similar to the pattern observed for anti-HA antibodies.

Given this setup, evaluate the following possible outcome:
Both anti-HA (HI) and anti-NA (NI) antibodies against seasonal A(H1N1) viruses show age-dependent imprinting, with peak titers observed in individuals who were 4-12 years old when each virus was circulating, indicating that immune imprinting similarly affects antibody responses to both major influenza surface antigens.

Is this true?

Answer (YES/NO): YES